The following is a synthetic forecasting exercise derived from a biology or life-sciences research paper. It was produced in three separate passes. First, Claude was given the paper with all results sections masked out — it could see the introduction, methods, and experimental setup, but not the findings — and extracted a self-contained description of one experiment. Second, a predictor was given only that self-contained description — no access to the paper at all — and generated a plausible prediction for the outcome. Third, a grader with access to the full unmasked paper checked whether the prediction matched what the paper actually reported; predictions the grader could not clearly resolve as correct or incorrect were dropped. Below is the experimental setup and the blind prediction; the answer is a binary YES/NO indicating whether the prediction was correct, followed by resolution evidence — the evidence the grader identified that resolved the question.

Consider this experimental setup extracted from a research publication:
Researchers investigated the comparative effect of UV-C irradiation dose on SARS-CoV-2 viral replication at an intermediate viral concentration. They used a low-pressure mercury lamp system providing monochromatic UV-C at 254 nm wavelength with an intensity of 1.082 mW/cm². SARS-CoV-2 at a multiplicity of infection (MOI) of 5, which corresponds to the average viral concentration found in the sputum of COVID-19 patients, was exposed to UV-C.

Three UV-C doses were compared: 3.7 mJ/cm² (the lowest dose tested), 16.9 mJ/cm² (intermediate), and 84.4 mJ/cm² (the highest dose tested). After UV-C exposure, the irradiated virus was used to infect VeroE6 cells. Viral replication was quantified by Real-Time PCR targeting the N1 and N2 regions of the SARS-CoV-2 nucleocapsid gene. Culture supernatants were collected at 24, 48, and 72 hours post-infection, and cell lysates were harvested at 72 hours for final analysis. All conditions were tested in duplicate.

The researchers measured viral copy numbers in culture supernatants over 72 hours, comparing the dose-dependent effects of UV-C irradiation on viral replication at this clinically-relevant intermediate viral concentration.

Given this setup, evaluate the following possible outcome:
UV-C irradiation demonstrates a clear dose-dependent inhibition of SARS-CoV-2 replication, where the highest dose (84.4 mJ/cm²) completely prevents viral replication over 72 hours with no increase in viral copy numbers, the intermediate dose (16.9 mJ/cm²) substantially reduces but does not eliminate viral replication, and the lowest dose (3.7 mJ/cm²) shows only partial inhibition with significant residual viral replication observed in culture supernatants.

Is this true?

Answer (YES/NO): NO